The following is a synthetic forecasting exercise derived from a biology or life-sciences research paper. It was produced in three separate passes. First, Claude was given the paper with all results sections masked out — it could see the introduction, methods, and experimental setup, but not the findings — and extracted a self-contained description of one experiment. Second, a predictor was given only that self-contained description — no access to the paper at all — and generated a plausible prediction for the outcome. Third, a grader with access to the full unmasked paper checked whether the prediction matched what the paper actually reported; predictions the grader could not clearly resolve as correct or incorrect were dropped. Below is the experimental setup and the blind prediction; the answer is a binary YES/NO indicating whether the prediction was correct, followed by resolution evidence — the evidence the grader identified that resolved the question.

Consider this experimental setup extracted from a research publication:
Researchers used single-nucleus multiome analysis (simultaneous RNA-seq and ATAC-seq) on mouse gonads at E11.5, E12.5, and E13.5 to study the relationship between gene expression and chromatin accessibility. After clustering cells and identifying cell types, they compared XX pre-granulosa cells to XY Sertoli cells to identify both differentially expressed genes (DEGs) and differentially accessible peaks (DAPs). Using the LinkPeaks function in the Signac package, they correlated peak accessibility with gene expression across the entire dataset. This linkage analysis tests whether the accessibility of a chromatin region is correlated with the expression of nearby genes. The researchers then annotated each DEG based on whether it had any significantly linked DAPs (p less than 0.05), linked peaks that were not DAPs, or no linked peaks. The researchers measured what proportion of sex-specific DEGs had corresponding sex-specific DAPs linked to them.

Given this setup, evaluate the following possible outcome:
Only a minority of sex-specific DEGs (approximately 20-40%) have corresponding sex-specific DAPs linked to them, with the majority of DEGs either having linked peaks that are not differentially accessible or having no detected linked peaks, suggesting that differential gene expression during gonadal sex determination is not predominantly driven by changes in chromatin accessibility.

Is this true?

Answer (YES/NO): NO